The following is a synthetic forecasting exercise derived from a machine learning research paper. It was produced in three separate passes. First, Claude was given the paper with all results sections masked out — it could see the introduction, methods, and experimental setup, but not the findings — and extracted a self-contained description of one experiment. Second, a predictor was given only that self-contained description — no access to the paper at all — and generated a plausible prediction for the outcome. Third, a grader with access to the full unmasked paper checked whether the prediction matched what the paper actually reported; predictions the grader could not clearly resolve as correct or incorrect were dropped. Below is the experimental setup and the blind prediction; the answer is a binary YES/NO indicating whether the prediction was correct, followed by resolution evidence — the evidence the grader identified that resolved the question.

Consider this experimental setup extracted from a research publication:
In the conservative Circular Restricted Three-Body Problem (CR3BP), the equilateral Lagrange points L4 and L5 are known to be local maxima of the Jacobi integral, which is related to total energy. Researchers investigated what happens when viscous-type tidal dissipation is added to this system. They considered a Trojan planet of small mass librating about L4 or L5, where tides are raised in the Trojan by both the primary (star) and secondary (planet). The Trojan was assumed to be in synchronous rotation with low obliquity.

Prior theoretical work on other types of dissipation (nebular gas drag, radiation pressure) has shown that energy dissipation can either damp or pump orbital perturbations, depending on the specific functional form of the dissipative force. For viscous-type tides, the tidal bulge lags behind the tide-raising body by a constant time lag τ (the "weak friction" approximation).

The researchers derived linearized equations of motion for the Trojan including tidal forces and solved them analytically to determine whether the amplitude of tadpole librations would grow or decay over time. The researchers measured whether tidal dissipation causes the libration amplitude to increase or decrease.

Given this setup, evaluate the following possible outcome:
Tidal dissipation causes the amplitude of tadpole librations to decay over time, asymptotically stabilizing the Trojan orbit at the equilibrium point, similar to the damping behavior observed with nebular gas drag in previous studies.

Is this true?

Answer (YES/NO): NO